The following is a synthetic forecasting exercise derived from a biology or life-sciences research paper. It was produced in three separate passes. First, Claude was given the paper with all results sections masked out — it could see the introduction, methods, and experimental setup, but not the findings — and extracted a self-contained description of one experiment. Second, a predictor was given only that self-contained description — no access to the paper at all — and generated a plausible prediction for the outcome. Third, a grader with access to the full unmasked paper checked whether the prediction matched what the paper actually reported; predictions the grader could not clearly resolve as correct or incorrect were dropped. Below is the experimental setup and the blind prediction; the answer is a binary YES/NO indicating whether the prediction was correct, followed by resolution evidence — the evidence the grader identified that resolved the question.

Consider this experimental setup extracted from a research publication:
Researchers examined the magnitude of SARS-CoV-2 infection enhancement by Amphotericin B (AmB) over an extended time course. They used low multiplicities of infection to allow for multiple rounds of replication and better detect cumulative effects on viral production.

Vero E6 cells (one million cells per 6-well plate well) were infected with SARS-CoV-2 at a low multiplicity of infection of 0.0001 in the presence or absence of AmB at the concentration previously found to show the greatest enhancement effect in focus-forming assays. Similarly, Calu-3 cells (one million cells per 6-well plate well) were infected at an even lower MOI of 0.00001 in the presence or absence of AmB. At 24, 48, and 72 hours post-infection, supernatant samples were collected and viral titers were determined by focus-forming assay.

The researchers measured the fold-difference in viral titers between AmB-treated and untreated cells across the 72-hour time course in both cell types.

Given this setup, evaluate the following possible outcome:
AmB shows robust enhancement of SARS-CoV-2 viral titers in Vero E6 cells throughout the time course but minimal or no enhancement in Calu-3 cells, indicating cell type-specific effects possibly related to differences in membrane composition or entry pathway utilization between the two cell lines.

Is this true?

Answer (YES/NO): NO